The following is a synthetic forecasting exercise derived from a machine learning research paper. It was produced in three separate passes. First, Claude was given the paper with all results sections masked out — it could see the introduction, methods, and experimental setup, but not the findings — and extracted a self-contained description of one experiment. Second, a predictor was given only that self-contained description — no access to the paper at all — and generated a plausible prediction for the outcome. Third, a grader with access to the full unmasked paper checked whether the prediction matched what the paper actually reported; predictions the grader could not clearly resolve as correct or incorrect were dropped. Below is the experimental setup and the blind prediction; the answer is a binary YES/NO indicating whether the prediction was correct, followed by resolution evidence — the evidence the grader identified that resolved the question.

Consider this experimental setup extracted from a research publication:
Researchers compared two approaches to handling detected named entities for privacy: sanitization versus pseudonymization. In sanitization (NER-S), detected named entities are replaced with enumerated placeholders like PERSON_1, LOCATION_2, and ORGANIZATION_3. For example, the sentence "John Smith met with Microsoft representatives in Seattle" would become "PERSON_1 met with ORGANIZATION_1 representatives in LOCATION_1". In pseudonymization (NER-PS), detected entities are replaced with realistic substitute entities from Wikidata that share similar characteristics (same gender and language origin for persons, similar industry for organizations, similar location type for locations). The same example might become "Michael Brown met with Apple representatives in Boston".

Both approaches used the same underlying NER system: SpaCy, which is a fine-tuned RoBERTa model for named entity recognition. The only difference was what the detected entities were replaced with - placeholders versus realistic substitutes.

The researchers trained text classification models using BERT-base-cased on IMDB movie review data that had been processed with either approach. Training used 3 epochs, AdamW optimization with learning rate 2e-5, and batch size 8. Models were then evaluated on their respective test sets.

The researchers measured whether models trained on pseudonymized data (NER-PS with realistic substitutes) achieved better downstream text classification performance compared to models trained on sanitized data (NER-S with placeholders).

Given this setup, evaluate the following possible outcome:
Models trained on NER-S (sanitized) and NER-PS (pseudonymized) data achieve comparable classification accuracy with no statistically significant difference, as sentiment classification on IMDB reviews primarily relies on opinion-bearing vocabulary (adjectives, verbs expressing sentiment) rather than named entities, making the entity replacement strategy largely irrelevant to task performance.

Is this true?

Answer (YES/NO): YES